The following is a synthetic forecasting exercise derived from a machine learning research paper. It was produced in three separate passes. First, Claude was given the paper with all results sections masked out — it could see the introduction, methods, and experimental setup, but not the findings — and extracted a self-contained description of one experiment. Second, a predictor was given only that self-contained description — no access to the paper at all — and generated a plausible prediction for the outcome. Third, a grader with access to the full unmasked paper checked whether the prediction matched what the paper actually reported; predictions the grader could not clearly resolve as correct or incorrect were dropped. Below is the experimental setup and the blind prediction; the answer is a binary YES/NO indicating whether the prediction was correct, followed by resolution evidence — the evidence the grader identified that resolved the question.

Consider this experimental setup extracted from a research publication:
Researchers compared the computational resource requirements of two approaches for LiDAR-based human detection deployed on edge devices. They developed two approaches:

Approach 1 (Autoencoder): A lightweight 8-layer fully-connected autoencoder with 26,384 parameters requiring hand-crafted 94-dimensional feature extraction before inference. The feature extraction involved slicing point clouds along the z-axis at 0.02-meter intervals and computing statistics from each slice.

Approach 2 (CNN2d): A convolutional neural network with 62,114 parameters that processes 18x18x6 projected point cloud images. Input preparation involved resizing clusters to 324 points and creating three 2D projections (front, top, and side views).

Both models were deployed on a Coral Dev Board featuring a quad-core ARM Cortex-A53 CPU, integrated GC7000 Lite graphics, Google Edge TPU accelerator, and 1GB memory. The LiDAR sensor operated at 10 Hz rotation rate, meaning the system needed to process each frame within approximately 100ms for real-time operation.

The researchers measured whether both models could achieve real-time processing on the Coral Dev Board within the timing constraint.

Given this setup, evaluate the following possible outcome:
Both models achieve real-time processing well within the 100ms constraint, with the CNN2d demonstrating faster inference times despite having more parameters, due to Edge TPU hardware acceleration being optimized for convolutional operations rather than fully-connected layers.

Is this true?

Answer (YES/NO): NO